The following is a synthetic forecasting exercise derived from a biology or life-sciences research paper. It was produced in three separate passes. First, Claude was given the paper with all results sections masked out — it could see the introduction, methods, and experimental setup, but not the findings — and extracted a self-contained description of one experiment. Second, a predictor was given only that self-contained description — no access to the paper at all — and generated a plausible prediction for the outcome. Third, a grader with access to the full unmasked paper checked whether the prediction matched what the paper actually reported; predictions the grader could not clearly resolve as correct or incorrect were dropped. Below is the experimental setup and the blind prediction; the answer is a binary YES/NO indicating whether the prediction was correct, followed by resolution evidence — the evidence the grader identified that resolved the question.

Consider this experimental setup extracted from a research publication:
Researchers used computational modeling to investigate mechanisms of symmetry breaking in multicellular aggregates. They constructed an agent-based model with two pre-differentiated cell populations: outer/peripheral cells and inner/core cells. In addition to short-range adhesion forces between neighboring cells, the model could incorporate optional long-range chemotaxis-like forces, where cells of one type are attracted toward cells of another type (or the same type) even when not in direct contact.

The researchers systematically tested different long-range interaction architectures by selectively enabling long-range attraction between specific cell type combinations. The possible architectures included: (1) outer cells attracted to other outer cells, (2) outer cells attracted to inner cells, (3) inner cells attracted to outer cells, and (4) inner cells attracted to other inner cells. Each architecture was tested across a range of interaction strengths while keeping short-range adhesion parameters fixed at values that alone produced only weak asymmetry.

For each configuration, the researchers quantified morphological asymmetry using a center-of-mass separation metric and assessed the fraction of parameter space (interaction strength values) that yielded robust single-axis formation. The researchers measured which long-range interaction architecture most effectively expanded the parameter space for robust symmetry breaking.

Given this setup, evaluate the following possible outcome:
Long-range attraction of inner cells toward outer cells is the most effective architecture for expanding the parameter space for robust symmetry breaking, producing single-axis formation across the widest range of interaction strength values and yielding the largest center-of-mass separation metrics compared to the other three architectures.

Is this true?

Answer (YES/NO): NO